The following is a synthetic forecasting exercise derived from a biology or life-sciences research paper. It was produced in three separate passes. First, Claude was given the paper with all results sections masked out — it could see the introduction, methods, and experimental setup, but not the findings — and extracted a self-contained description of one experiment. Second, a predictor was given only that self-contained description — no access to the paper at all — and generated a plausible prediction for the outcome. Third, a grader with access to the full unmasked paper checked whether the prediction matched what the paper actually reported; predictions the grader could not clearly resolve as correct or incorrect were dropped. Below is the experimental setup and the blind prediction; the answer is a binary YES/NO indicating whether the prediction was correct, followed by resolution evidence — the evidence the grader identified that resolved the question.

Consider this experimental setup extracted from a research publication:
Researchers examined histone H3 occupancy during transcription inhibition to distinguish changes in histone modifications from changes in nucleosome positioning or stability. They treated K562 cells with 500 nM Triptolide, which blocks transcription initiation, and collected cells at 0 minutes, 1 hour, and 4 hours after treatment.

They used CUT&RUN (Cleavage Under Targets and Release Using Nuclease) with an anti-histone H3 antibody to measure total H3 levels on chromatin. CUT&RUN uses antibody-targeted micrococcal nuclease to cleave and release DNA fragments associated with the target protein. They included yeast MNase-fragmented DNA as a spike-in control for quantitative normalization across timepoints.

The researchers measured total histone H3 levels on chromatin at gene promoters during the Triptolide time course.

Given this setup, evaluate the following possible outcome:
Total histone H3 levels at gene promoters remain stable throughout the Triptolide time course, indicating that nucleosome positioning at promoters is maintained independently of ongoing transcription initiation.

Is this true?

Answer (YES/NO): NO